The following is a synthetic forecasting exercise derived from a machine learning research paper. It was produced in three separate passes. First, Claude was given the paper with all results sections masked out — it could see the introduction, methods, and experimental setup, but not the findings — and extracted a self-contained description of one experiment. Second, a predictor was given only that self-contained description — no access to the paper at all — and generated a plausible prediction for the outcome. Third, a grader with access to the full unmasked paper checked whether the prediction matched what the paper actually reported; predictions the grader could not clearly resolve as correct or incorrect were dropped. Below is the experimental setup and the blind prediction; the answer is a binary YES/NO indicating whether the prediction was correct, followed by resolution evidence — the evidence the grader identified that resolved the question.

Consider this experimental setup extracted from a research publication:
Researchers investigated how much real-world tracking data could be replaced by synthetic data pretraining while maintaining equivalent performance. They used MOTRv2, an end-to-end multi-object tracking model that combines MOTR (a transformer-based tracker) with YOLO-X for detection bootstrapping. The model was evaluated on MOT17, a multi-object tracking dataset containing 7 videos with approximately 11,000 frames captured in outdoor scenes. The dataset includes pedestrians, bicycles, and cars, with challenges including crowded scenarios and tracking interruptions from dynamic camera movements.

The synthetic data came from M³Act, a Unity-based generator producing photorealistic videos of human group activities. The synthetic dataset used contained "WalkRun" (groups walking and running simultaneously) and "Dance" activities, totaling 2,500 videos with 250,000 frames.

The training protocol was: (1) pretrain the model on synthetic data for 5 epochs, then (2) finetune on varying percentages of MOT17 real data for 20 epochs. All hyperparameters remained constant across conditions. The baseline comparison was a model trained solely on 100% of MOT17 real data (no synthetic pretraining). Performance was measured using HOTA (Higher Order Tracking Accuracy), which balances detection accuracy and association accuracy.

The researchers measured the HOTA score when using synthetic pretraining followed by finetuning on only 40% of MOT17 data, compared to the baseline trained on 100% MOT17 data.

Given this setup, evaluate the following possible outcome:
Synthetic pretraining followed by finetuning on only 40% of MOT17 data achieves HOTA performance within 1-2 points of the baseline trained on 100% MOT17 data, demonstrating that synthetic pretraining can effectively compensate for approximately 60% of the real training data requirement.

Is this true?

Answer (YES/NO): YES